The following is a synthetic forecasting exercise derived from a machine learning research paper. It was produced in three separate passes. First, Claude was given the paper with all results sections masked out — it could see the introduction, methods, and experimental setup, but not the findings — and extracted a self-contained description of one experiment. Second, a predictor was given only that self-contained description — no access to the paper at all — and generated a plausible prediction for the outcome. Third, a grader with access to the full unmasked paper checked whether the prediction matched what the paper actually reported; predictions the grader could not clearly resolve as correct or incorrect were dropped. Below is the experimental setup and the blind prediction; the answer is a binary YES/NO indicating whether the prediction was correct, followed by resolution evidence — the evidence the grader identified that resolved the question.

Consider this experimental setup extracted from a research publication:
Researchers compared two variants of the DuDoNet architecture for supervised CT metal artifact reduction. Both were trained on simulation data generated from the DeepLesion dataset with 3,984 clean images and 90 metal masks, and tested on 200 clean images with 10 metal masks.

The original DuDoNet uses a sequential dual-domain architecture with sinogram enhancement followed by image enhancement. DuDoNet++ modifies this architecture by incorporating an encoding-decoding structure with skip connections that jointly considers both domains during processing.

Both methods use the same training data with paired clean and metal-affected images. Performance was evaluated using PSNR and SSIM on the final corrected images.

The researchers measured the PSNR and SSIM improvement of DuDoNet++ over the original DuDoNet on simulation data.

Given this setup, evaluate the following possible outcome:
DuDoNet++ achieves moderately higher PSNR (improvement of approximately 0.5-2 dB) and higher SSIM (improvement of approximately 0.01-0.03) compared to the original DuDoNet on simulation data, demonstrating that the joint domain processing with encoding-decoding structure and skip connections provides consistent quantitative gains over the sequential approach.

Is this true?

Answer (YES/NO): YES